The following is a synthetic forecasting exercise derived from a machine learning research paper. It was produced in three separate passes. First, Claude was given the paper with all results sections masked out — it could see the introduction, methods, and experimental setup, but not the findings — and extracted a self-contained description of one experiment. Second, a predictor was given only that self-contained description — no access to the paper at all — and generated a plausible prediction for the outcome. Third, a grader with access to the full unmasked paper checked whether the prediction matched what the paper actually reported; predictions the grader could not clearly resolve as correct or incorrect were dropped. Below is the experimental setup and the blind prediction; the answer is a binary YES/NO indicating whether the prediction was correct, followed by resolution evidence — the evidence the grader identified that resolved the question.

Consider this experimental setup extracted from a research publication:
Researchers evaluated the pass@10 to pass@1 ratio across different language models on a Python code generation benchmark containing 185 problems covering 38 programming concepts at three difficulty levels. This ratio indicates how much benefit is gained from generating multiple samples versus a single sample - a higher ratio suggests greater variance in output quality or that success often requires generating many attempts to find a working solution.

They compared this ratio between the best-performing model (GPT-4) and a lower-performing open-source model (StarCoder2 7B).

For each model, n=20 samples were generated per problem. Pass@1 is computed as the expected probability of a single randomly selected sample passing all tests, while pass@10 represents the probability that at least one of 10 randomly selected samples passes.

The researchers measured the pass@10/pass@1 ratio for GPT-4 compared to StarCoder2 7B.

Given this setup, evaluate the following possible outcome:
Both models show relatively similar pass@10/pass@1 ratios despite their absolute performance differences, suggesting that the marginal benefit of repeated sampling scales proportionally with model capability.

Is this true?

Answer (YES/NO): NO